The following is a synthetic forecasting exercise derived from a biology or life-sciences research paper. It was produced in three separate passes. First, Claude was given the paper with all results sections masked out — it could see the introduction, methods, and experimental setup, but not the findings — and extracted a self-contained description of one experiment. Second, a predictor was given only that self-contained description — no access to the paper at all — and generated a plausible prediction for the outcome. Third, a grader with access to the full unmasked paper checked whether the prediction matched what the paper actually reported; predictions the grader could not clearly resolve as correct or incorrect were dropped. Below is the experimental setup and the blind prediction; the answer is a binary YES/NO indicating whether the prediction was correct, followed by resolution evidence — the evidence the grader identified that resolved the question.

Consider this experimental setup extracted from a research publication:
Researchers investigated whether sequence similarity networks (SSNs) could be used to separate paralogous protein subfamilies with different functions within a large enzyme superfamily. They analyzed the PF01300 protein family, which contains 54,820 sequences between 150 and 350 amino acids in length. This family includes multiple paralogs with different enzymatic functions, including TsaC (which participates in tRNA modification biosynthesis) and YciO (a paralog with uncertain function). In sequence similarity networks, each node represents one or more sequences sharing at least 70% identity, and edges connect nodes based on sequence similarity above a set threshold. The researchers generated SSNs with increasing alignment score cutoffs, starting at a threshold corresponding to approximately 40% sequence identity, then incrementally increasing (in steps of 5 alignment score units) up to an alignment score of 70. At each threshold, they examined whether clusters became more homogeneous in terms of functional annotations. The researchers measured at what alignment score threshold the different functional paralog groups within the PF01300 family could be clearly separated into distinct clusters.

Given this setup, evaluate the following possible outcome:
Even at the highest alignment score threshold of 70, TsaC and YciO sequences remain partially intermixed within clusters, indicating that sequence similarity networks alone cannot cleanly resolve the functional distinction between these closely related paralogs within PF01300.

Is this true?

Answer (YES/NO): NO